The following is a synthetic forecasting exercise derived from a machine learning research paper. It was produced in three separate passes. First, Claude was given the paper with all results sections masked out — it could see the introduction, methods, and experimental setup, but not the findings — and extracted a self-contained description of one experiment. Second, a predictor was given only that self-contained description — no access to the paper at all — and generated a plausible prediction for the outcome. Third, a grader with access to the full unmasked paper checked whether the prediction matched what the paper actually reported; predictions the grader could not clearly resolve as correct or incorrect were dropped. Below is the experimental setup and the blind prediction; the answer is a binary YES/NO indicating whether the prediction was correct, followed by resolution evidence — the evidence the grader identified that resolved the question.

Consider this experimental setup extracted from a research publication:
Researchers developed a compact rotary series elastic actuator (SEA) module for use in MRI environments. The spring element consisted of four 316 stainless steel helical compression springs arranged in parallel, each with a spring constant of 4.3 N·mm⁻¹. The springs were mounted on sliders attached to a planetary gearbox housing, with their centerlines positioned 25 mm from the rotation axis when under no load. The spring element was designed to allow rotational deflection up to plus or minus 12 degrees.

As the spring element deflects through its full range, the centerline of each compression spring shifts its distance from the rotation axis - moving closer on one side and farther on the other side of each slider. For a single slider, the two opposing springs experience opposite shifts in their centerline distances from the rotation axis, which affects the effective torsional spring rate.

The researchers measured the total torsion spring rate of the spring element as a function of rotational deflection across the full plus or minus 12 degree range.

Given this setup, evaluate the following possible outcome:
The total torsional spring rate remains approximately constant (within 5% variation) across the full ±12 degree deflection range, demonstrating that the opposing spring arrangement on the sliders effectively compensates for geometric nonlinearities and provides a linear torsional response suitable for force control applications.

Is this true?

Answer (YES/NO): YES